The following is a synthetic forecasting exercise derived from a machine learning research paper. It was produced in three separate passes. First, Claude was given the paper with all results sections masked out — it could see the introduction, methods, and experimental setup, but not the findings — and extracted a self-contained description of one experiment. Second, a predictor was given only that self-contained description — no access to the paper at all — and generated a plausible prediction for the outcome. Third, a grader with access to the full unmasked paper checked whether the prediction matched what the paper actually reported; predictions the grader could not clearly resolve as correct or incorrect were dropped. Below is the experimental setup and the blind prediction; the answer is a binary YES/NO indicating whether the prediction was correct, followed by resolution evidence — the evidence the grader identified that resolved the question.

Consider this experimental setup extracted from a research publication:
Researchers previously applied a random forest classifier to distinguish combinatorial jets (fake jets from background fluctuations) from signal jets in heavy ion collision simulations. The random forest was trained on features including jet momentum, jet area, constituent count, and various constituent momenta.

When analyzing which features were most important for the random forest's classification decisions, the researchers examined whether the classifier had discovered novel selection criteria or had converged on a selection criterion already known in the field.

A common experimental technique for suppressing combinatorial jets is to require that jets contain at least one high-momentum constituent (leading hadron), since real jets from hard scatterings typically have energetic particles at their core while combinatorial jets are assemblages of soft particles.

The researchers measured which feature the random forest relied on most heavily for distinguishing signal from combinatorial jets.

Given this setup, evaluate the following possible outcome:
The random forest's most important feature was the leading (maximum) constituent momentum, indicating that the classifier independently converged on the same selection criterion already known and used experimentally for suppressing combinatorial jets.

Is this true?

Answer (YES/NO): YES